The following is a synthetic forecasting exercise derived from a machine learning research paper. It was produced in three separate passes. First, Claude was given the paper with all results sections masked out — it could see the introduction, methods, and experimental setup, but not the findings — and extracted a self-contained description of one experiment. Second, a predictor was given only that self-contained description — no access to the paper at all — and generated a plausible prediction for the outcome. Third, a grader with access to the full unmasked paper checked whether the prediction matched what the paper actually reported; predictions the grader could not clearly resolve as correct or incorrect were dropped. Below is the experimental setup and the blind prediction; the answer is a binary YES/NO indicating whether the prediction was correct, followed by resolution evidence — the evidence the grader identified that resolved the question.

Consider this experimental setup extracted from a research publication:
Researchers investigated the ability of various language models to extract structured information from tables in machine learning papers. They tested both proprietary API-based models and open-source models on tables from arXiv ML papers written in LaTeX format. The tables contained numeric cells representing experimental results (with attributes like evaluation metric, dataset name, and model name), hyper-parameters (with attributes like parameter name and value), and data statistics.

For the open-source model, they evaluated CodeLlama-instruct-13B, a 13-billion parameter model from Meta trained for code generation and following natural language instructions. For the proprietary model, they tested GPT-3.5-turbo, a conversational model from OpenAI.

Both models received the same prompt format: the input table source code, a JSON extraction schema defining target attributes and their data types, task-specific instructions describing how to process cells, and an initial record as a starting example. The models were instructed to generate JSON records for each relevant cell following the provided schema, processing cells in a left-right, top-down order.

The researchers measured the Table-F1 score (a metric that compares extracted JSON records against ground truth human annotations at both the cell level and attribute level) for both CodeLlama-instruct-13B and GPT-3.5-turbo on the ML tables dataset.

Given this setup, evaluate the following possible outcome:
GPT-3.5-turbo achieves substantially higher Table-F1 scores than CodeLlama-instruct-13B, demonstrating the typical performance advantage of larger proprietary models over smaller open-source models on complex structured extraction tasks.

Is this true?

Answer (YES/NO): NO